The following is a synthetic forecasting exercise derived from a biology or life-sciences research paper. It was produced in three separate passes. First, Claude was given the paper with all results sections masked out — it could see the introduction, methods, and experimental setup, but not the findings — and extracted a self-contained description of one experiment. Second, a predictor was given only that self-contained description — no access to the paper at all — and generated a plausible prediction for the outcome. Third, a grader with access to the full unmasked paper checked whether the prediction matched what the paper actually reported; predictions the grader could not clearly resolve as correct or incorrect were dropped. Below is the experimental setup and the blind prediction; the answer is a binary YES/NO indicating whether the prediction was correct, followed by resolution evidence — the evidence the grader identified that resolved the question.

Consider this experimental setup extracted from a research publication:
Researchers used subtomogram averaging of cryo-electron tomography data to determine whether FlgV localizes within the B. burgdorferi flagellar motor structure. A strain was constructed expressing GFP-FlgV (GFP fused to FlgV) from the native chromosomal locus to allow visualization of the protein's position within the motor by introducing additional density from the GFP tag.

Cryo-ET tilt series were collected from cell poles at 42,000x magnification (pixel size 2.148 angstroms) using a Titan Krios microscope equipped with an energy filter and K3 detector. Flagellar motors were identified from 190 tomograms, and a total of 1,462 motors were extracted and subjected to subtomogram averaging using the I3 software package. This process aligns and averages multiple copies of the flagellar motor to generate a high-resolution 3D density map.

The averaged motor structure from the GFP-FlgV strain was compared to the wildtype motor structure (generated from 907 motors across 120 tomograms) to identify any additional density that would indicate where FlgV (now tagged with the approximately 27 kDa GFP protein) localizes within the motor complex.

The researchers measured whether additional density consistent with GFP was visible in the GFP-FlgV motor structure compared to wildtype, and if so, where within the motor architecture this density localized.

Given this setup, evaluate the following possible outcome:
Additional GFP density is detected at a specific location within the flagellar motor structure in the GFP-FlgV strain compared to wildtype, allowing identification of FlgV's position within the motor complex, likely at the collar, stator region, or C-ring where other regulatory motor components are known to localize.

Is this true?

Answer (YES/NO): NO